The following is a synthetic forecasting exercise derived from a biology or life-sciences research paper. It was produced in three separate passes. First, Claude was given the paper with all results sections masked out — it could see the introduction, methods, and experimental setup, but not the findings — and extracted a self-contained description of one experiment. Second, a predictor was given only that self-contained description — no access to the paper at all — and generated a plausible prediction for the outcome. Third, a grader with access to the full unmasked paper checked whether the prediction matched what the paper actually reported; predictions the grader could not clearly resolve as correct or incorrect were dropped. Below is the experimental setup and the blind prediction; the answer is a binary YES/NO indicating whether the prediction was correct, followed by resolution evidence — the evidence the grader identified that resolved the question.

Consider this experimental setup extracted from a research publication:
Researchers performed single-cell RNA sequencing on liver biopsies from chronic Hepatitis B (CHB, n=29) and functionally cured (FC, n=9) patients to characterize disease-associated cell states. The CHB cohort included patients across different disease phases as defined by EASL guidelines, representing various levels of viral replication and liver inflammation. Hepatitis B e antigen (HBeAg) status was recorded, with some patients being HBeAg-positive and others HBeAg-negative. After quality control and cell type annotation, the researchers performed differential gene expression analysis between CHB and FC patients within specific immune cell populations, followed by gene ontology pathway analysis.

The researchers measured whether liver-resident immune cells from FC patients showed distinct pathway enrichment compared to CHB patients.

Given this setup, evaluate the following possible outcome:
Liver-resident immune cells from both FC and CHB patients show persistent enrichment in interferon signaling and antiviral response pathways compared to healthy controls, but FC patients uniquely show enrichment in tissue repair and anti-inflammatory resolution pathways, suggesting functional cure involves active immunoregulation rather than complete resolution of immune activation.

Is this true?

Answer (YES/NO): NO